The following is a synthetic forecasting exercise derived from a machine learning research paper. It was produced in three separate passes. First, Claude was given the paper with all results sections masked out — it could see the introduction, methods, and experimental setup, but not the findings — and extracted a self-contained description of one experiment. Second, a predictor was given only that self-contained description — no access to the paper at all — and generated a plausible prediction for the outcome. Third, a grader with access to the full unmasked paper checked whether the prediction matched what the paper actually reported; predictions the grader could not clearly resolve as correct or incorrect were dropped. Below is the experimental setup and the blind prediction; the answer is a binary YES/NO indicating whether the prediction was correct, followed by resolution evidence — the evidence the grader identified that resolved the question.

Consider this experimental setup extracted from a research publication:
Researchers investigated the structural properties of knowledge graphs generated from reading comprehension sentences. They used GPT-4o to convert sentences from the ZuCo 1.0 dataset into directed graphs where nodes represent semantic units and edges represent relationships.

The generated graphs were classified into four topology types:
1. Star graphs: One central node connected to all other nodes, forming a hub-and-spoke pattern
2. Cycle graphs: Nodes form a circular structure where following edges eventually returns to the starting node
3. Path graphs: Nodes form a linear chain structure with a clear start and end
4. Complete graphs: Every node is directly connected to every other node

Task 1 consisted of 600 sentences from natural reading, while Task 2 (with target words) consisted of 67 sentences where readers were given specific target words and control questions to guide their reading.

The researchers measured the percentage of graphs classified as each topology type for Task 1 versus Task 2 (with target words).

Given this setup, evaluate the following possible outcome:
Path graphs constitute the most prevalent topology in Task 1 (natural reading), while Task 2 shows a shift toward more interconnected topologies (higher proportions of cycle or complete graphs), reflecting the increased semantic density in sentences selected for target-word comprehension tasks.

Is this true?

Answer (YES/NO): NO